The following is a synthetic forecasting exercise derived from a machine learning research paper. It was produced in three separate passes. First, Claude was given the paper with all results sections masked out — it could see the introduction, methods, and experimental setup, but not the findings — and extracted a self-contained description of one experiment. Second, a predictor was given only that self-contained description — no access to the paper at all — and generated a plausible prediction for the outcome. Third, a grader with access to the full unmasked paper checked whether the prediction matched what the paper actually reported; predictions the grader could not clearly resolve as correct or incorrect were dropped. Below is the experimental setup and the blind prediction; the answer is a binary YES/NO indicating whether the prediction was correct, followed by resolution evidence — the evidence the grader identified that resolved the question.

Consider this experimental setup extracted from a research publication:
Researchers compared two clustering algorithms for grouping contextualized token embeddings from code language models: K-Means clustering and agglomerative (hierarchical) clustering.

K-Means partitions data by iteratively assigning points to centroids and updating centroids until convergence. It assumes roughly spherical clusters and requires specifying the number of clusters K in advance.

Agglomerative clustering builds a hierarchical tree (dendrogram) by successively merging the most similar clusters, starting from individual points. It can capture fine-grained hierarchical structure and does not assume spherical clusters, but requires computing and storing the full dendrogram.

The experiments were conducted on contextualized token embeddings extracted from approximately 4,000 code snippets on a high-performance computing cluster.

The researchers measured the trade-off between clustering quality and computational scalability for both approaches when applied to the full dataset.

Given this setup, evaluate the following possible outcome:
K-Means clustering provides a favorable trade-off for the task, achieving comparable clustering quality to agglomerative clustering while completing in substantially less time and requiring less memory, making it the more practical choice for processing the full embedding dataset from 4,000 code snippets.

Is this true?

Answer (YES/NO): NO